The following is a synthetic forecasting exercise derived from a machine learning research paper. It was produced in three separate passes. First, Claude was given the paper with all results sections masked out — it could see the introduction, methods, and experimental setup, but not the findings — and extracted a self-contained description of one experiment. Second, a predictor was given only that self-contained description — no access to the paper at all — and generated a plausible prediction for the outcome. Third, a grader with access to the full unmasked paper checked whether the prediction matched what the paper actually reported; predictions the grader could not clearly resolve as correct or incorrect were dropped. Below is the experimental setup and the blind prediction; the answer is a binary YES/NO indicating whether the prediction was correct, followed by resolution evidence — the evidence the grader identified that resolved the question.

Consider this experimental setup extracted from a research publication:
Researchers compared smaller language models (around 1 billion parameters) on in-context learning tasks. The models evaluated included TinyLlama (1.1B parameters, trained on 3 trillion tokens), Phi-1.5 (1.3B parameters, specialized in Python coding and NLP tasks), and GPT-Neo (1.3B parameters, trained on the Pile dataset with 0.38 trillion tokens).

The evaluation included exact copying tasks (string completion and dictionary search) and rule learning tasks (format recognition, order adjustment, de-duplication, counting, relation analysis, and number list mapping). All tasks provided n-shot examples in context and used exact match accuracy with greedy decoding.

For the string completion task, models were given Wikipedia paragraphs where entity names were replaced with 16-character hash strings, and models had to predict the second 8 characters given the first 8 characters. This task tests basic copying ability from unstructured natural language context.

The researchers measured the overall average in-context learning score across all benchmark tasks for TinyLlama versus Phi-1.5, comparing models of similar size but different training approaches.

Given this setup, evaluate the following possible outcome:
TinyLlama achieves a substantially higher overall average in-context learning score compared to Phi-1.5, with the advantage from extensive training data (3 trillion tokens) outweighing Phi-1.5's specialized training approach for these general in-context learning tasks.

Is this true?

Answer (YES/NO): YES